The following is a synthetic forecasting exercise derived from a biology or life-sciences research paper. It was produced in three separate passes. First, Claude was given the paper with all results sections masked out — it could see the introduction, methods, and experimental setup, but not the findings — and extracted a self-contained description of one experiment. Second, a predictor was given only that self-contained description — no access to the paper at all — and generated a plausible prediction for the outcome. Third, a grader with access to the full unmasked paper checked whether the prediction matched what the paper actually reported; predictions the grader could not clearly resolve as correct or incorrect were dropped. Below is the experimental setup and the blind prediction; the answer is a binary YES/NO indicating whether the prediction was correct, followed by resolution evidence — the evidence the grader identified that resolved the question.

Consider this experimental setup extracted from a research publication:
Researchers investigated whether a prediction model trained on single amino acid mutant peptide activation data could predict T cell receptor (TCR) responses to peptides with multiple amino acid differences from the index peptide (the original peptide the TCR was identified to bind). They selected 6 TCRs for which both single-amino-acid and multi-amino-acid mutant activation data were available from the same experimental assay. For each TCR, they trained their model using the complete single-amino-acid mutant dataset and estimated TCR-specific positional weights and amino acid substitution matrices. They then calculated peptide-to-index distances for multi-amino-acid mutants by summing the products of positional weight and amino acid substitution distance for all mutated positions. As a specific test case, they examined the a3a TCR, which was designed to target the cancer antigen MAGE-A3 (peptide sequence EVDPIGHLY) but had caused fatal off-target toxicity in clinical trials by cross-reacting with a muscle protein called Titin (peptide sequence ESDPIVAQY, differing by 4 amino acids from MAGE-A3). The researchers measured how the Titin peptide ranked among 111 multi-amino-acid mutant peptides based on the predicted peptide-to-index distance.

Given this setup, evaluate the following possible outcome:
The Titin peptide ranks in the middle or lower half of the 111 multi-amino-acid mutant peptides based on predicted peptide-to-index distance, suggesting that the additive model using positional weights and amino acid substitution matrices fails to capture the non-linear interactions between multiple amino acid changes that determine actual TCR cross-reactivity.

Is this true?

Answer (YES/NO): NO